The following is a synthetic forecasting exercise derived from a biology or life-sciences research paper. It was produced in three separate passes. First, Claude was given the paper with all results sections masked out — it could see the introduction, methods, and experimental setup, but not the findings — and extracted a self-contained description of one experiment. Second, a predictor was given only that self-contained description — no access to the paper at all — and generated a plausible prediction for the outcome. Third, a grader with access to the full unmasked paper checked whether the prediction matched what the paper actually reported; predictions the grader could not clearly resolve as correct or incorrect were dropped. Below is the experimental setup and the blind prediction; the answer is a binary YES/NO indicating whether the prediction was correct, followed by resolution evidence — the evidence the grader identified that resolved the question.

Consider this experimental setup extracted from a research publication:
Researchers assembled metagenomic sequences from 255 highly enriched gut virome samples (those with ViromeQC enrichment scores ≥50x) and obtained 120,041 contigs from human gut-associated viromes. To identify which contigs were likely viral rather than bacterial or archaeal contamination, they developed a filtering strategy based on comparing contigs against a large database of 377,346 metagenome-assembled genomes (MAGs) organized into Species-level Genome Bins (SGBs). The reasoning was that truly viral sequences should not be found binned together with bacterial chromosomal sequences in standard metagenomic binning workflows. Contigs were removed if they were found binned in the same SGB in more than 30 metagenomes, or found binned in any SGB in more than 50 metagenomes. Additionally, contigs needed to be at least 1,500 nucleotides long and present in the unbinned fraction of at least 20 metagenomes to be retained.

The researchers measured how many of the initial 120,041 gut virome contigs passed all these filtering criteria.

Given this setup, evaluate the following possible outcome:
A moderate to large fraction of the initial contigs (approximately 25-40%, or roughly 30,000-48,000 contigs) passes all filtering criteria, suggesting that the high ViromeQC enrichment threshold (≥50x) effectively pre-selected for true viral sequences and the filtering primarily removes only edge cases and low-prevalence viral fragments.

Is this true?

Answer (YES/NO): NO